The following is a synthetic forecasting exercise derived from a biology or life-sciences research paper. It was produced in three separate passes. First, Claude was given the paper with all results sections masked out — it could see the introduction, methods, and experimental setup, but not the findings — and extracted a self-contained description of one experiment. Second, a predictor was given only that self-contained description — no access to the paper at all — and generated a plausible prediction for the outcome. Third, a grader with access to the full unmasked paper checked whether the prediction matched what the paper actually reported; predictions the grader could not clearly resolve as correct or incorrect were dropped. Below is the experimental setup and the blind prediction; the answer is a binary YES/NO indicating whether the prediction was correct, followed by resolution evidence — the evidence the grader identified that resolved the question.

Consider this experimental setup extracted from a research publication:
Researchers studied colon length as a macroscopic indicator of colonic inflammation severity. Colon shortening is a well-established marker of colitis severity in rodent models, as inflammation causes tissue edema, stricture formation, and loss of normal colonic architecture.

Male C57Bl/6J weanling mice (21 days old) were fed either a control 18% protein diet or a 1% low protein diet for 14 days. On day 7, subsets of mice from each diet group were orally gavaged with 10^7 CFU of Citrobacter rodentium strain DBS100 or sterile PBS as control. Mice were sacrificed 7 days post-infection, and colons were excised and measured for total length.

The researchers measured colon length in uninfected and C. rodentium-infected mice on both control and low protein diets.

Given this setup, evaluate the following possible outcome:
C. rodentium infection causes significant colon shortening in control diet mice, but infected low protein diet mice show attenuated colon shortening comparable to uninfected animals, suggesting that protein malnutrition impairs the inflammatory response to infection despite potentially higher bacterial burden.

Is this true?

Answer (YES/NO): NO